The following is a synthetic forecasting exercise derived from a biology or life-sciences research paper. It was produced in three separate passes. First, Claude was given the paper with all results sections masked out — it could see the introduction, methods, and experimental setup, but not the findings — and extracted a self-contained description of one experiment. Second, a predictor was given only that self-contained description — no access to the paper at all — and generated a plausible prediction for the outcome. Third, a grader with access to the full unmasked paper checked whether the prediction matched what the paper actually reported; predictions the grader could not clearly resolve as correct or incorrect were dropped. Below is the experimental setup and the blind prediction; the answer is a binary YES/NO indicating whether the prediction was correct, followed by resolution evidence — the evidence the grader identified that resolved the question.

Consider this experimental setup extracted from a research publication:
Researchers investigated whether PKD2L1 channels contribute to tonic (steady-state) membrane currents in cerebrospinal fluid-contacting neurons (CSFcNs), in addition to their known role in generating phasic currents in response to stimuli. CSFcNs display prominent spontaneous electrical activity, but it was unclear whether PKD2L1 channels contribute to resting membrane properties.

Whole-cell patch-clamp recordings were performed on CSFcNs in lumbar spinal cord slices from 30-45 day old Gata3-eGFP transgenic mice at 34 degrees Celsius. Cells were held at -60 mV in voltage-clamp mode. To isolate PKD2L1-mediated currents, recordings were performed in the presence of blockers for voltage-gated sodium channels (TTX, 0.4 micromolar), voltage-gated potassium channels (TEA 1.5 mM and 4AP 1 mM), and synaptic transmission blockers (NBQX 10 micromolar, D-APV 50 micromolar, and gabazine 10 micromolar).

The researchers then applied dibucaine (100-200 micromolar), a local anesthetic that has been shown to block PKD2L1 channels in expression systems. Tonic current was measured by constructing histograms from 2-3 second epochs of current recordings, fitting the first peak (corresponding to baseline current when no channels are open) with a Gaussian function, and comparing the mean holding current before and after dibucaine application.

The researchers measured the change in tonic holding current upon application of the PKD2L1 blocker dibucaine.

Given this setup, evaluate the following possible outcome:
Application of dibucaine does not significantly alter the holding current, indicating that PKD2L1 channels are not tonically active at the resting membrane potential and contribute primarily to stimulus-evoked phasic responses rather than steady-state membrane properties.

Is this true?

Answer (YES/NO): NO